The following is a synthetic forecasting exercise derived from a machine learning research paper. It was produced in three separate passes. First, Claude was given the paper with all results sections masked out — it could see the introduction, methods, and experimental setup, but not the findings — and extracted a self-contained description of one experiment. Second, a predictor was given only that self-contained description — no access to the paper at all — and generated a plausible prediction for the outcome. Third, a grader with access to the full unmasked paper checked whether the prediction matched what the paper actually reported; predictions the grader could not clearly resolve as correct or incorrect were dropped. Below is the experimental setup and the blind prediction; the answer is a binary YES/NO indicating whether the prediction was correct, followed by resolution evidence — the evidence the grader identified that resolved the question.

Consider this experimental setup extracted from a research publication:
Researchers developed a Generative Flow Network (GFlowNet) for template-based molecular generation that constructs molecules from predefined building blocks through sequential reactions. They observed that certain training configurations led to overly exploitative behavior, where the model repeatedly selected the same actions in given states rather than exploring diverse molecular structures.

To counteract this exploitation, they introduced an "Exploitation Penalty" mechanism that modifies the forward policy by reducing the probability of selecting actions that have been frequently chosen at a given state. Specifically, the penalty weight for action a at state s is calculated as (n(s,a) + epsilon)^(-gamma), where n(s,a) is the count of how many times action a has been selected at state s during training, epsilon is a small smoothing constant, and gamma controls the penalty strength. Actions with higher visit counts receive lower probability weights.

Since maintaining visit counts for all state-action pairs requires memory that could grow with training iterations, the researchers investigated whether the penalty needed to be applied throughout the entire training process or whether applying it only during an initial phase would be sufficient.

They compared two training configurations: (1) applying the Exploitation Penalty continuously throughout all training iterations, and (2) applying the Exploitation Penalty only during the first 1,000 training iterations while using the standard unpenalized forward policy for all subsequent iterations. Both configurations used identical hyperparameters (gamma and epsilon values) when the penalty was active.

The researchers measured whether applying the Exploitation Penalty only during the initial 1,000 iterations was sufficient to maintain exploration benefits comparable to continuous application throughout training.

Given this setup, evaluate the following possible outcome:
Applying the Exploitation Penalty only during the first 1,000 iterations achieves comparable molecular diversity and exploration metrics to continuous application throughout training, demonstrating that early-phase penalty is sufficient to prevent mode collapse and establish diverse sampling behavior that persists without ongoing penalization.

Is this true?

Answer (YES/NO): YES